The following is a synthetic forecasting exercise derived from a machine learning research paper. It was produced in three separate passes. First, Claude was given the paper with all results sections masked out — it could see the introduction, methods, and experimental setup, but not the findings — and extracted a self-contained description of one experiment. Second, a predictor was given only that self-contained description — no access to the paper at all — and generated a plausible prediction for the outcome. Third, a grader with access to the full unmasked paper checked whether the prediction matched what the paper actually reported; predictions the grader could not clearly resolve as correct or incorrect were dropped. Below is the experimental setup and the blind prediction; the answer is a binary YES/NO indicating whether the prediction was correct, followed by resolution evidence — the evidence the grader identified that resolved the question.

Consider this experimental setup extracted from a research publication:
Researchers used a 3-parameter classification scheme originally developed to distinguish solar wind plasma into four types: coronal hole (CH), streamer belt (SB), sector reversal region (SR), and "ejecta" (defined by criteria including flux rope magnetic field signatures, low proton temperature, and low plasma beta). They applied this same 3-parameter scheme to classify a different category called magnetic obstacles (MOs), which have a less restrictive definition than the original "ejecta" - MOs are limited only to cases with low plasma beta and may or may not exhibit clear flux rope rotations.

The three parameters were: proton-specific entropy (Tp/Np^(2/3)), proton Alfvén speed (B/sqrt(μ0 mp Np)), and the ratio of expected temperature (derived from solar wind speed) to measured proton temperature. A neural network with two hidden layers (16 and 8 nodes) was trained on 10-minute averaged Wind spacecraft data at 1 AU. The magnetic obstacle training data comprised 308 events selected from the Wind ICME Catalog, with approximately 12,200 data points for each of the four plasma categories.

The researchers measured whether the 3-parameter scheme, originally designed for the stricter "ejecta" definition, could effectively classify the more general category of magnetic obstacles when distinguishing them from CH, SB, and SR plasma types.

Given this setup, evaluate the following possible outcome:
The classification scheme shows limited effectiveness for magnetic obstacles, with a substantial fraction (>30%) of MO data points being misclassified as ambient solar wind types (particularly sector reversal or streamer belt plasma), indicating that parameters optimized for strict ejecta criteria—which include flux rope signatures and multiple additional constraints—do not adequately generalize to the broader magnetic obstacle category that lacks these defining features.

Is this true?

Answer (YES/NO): NO